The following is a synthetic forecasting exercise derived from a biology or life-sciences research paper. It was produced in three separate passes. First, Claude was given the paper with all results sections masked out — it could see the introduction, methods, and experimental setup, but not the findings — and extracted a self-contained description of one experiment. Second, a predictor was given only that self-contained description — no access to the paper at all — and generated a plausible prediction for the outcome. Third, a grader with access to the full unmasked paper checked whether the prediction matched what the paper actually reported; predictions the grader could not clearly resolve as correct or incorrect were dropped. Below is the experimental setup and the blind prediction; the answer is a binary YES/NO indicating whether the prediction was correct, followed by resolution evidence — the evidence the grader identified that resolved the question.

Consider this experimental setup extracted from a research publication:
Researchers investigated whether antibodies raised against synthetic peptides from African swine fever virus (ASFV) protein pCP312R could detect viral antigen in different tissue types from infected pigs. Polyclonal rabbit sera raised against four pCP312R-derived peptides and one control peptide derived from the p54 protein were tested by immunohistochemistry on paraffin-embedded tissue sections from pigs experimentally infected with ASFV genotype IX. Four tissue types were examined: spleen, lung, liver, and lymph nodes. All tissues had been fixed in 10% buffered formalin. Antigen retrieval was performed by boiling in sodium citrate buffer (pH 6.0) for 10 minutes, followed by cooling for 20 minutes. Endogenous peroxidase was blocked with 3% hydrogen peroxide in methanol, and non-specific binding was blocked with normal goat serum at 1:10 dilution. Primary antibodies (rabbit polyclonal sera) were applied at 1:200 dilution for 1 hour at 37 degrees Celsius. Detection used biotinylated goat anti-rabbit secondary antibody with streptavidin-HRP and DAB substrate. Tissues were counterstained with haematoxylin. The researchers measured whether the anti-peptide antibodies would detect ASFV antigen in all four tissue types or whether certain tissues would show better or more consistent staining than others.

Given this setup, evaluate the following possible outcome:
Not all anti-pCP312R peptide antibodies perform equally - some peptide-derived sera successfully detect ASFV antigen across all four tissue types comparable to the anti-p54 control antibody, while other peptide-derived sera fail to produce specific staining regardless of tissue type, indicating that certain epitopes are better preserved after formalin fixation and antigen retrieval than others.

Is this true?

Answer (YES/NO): NO